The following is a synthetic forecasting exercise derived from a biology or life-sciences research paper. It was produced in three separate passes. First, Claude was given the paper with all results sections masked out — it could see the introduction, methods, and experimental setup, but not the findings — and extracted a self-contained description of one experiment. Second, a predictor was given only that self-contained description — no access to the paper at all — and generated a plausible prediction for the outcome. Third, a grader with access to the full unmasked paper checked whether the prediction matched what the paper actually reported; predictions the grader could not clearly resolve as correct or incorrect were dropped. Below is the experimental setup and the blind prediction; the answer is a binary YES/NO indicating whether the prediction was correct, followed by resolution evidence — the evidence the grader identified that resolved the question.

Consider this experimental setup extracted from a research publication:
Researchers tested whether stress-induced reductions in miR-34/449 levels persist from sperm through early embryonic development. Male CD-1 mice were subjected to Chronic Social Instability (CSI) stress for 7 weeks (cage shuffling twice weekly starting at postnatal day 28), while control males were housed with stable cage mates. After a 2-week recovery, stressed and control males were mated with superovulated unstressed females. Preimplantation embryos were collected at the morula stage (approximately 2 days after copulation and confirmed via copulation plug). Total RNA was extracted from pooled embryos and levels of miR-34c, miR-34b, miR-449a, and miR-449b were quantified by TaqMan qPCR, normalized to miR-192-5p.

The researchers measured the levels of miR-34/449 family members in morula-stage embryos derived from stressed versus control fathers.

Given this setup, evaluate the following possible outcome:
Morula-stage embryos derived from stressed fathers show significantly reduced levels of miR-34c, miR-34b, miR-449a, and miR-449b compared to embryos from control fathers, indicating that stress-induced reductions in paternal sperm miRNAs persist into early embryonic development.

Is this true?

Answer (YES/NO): YES